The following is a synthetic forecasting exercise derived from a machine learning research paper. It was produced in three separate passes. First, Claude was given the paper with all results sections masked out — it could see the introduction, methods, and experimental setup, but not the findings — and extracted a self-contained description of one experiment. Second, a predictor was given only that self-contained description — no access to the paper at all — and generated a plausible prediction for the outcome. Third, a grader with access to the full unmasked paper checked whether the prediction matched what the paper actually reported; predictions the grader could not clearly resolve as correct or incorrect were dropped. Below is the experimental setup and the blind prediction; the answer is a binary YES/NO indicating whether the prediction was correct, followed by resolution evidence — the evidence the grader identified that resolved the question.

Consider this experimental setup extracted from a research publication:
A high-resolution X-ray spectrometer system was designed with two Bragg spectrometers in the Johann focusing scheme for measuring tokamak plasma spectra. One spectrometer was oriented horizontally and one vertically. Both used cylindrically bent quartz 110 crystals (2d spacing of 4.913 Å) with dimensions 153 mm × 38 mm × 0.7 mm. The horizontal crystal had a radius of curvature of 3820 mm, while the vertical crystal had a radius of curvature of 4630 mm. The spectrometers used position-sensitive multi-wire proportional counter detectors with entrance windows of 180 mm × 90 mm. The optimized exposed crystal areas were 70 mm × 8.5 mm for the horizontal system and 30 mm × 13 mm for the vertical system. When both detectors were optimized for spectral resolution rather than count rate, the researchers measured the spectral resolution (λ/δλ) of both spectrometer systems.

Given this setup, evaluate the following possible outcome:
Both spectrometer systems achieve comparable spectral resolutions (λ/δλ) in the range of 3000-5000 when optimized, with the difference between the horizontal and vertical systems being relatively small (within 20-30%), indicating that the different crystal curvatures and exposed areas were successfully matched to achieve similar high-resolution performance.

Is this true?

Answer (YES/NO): NO